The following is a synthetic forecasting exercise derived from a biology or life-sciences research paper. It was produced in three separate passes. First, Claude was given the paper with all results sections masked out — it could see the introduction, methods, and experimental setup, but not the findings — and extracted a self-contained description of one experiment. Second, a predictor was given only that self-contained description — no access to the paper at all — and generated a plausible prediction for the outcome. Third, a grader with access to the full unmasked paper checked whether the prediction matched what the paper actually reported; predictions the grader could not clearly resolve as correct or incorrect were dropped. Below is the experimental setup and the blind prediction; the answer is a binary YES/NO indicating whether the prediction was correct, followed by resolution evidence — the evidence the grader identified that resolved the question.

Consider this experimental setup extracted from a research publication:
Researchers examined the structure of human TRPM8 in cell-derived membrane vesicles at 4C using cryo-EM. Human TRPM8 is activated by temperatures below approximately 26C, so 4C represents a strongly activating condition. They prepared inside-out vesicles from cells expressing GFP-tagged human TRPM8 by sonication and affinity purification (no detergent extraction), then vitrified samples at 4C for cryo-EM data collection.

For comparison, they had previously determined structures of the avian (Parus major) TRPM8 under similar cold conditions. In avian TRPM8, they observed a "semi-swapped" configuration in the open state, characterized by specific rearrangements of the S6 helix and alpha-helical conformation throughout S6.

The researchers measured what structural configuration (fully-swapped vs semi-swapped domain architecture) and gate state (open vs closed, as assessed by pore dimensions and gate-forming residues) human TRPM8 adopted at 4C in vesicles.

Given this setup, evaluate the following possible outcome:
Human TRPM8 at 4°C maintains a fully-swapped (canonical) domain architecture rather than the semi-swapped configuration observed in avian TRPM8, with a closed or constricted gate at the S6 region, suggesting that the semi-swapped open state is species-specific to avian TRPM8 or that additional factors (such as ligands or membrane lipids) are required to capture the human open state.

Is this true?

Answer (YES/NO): NO